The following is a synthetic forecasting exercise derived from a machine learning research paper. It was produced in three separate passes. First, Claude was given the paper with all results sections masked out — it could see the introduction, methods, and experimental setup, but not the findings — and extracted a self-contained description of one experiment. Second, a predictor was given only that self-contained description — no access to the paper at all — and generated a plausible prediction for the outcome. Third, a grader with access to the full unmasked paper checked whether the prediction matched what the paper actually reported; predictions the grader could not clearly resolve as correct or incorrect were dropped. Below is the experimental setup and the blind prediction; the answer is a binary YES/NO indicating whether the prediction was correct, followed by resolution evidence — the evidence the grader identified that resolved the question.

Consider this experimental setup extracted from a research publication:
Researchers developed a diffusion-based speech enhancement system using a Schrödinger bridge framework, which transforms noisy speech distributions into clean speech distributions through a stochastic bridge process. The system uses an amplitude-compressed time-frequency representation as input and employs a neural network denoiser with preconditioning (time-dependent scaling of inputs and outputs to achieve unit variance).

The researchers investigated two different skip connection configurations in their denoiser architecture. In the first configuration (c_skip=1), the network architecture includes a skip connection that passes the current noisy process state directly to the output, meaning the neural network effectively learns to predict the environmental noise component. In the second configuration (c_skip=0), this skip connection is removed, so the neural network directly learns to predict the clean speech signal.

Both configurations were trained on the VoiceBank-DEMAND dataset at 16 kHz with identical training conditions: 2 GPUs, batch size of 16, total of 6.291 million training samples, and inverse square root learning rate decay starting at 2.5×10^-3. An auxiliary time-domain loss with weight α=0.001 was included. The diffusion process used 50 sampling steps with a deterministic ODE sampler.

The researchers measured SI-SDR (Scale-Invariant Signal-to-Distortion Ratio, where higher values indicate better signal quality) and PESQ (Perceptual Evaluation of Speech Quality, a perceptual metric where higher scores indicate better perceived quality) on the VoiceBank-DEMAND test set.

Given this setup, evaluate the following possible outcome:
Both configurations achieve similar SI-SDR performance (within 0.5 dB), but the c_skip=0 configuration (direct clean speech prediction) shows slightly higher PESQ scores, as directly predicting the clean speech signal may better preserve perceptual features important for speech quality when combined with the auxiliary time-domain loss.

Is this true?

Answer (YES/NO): NO